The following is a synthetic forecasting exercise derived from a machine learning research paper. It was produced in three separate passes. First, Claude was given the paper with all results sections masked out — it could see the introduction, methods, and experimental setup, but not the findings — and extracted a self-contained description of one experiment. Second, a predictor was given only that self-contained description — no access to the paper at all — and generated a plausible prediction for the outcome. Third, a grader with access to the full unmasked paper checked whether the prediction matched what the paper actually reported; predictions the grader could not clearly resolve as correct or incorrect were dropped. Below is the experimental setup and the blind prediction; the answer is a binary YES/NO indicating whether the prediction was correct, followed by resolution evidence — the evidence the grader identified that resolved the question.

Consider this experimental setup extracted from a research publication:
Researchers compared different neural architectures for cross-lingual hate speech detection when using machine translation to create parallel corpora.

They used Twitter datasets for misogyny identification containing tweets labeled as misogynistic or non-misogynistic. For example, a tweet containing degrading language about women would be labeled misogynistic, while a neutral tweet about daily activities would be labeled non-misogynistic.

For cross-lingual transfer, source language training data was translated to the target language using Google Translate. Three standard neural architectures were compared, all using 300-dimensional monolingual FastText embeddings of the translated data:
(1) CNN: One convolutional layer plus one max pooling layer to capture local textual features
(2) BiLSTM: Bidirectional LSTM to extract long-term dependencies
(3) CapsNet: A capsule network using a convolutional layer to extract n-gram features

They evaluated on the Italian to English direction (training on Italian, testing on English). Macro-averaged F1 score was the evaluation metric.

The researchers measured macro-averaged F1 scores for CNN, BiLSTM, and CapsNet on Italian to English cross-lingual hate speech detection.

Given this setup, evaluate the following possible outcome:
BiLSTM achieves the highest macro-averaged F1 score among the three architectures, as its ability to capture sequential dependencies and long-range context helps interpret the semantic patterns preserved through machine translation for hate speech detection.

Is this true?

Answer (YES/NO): NO